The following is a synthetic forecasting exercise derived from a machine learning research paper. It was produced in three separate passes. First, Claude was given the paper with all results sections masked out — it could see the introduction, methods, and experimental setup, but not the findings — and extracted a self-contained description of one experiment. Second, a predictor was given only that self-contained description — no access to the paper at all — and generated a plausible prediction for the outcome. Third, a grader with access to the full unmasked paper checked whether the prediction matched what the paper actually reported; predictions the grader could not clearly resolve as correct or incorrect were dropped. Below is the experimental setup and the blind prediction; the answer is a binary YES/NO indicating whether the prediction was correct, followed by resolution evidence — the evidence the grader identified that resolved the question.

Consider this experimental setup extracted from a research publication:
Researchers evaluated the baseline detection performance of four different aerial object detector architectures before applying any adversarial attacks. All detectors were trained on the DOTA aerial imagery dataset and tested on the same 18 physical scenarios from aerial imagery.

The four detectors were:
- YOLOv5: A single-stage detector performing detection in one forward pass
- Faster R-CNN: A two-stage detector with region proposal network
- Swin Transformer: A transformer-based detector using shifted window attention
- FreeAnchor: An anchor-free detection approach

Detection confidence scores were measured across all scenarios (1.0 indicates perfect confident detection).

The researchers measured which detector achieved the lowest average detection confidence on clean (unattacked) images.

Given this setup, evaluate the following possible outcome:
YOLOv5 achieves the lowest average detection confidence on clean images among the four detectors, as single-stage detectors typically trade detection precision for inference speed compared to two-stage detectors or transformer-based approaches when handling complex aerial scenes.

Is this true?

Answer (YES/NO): YES